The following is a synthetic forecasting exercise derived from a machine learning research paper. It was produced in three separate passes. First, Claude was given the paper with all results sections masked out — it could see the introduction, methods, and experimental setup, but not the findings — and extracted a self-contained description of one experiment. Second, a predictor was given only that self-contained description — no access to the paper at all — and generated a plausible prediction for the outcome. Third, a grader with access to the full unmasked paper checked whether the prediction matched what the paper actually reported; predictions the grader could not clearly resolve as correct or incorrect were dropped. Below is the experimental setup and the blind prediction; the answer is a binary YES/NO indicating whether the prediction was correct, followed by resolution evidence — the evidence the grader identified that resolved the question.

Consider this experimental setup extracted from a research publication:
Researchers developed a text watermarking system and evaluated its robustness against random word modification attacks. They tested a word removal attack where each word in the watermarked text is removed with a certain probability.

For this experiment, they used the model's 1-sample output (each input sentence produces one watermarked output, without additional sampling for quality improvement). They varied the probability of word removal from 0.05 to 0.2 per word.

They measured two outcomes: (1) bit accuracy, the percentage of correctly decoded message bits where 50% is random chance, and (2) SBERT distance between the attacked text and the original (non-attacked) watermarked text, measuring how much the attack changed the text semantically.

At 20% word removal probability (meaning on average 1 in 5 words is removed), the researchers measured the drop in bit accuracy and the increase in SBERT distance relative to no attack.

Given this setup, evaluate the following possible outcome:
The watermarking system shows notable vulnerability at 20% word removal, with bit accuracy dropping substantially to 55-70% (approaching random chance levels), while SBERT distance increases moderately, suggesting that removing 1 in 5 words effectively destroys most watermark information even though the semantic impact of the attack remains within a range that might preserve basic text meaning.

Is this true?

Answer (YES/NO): NO